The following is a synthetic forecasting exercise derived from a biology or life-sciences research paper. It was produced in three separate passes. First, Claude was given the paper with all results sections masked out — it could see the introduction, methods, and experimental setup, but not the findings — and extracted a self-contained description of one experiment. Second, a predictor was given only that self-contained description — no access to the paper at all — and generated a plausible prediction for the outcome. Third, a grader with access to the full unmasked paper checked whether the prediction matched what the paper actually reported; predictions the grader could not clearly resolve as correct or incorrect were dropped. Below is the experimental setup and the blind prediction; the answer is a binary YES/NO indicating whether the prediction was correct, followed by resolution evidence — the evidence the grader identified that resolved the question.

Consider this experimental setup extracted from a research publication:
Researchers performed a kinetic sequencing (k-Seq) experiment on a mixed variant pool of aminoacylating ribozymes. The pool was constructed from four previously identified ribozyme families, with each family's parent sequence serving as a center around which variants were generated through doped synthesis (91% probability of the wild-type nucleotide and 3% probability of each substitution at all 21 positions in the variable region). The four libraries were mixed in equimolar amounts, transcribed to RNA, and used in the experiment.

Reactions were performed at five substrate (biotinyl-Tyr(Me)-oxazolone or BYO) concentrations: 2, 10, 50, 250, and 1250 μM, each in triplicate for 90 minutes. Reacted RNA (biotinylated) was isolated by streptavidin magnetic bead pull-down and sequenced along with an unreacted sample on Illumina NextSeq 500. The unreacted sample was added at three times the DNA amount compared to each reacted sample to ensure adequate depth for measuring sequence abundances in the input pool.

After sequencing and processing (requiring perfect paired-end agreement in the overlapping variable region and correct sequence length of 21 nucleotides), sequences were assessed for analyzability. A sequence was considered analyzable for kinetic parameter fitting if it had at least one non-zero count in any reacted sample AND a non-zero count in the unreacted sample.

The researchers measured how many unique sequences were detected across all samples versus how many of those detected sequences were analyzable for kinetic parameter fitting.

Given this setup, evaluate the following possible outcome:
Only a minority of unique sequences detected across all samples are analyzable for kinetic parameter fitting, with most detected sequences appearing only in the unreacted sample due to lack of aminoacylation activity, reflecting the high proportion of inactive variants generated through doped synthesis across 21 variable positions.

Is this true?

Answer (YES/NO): NO